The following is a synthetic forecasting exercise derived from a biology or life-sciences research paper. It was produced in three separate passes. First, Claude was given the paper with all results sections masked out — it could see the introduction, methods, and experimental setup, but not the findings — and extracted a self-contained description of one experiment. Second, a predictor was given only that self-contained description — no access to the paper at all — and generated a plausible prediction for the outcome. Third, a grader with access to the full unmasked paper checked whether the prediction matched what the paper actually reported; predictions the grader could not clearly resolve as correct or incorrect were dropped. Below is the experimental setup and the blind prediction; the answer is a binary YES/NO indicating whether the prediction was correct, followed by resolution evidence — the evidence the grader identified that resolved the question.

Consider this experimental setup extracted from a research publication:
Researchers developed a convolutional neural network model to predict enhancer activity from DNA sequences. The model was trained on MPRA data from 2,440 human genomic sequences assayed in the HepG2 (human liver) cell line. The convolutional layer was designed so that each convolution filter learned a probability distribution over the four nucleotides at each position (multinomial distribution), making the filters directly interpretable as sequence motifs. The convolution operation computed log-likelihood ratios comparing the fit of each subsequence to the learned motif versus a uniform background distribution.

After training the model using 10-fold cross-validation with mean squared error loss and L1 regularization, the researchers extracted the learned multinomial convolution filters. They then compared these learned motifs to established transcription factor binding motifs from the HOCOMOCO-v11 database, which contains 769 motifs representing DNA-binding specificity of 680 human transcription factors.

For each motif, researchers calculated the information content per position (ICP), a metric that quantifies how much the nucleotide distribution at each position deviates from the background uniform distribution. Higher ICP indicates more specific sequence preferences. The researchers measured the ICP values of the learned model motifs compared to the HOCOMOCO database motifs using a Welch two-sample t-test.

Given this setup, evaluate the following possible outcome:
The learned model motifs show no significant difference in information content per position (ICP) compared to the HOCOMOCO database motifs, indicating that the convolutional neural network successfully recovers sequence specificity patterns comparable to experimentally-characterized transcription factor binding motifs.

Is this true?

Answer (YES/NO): NO